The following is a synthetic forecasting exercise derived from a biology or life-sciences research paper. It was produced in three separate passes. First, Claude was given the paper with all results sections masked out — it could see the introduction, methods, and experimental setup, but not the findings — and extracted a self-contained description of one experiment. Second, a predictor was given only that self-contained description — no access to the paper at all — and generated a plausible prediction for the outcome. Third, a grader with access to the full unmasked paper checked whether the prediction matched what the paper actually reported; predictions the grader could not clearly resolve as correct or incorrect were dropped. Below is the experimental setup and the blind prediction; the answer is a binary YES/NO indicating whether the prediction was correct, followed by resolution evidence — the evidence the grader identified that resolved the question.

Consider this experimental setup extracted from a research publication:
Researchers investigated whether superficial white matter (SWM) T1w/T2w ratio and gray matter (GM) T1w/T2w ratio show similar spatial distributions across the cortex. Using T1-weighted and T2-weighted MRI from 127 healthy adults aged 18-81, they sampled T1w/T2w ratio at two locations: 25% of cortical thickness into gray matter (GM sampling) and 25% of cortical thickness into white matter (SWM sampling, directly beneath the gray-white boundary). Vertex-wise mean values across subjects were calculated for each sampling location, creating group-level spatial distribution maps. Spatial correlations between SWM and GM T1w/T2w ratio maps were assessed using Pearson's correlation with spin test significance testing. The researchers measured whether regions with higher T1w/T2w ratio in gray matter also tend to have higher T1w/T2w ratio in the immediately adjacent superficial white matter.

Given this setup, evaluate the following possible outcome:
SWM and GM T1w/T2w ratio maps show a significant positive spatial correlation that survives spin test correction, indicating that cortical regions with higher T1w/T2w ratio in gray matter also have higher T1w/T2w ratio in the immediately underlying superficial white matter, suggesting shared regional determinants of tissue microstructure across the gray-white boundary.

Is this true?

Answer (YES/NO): YES